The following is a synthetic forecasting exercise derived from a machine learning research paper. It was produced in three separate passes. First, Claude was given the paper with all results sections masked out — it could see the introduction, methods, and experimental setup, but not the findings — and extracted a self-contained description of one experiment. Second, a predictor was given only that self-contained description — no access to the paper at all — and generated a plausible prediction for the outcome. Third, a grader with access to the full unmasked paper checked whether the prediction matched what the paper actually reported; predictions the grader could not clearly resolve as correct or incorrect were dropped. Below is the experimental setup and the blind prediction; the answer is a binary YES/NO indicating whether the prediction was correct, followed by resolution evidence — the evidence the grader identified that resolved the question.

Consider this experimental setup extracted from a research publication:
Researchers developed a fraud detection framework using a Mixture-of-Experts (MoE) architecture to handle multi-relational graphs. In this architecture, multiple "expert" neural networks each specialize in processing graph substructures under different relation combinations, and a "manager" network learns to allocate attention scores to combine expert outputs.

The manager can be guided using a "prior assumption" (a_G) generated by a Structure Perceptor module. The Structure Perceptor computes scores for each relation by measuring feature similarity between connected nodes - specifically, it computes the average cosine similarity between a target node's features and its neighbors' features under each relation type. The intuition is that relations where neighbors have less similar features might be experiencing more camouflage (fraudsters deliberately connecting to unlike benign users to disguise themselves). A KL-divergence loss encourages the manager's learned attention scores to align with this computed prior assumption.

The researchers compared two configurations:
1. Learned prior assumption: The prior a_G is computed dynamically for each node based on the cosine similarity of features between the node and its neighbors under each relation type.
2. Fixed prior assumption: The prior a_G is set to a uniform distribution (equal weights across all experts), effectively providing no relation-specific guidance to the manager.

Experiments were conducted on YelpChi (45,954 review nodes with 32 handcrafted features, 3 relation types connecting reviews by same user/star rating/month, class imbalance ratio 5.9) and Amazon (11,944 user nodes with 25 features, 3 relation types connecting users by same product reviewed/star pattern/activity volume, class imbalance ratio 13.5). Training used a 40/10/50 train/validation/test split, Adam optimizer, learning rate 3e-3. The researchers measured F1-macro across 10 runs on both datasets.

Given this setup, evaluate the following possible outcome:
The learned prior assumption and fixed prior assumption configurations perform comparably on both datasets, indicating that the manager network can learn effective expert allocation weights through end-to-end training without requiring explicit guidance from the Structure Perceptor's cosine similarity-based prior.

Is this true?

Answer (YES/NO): NO